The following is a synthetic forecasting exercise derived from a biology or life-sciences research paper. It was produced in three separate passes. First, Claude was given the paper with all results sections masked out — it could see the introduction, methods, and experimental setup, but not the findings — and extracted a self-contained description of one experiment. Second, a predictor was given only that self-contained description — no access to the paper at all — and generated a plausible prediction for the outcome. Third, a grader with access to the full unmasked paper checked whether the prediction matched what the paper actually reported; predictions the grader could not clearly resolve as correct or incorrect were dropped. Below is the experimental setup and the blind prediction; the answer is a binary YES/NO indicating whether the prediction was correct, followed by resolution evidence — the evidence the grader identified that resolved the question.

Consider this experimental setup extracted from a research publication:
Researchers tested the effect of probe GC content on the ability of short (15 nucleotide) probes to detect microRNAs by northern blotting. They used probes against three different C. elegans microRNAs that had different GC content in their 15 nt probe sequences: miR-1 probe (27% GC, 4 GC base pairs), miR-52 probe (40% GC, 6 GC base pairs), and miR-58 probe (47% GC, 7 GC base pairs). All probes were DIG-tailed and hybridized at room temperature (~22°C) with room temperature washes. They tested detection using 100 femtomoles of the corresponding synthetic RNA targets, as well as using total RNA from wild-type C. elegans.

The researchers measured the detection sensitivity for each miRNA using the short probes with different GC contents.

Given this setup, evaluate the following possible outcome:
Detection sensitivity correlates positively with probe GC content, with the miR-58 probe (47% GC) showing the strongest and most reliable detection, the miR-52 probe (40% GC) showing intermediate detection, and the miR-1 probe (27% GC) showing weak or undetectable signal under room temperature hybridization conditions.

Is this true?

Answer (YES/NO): YES